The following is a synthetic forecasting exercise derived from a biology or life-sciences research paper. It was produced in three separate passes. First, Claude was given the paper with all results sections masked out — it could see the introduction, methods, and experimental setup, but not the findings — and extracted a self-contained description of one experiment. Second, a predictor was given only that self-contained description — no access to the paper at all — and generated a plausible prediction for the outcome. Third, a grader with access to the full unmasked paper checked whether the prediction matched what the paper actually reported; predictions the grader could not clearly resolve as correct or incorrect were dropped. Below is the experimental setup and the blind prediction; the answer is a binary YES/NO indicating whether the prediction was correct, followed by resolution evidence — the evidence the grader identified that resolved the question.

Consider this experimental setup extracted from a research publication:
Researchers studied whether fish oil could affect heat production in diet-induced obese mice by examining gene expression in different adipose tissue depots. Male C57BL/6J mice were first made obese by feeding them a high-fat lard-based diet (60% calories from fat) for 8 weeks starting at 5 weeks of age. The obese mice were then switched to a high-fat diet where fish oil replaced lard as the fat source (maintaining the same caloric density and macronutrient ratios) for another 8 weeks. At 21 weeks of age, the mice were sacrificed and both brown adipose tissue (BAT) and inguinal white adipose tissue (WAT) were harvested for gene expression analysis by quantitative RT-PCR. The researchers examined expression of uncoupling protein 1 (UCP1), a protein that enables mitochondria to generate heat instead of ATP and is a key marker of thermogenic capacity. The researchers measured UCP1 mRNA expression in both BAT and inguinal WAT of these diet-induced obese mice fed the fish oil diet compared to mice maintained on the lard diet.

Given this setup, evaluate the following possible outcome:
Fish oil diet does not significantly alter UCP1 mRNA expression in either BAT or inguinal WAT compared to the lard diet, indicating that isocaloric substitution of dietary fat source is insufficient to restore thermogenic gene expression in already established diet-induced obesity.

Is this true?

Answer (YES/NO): NO